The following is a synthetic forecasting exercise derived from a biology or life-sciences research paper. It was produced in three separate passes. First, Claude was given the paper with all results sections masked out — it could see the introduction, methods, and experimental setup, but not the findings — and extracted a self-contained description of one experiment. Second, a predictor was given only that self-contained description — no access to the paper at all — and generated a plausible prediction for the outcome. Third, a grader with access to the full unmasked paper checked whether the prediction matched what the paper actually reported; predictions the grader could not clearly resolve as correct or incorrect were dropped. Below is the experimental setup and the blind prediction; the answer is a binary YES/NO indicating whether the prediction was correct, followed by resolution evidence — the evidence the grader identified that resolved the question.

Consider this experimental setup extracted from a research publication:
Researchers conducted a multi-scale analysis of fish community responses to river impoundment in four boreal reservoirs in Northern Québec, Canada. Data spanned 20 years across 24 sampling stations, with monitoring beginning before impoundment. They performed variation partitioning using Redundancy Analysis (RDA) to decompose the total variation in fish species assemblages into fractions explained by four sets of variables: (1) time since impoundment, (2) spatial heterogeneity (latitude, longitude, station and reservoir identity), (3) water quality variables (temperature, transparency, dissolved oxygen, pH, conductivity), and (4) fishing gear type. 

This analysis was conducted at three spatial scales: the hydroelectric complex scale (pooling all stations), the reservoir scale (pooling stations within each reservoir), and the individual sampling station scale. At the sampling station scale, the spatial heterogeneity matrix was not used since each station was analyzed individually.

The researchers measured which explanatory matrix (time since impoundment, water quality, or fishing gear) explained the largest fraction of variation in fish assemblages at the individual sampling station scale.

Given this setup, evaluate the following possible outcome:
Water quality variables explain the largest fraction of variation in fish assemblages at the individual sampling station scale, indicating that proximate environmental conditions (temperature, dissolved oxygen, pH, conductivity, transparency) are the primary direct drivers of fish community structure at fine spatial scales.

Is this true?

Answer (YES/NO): NO